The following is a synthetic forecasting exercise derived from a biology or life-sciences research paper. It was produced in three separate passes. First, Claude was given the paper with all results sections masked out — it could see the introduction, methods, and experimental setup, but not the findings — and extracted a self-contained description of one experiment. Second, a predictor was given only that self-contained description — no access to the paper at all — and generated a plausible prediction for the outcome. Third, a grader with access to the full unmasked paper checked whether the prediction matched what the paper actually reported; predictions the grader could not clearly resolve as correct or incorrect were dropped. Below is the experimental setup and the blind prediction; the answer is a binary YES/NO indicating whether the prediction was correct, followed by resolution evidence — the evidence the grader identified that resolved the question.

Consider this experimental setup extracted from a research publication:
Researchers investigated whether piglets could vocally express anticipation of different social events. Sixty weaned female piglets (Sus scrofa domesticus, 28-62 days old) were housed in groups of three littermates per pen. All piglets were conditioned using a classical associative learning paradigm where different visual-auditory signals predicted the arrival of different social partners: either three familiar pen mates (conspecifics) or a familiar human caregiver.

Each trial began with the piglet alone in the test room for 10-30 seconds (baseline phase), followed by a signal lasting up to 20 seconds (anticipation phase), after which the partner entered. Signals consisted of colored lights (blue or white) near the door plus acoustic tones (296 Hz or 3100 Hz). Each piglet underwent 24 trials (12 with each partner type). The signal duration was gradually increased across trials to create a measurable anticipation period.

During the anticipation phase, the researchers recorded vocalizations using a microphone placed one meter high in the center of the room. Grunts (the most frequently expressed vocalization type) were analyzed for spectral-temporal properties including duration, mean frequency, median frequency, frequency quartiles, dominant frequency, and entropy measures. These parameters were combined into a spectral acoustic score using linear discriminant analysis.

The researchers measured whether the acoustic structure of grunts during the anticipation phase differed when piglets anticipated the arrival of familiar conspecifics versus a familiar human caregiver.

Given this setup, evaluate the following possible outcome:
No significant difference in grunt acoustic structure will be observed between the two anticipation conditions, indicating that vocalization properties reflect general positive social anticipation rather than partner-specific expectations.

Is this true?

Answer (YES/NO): NO